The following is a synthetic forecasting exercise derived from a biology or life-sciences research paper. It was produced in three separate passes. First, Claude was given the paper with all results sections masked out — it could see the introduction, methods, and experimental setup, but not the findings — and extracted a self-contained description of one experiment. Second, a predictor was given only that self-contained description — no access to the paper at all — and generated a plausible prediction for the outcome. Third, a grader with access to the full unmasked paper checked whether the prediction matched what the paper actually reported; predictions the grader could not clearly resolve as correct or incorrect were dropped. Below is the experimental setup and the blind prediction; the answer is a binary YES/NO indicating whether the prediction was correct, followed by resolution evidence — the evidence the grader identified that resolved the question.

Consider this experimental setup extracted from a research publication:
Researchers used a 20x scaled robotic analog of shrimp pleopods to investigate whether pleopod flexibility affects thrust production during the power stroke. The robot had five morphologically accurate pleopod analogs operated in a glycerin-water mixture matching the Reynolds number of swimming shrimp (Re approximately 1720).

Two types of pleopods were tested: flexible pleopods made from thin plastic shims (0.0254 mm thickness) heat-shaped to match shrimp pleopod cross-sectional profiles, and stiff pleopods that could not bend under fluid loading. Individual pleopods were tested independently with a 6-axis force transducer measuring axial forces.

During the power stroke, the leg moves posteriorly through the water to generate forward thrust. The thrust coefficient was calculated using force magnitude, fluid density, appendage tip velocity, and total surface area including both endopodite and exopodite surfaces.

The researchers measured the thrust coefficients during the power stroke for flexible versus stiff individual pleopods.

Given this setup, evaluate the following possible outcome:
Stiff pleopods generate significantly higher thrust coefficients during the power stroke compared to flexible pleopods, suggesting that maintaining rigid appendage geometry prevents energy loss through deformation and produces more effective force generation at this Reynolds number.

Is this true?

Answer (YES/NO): NO